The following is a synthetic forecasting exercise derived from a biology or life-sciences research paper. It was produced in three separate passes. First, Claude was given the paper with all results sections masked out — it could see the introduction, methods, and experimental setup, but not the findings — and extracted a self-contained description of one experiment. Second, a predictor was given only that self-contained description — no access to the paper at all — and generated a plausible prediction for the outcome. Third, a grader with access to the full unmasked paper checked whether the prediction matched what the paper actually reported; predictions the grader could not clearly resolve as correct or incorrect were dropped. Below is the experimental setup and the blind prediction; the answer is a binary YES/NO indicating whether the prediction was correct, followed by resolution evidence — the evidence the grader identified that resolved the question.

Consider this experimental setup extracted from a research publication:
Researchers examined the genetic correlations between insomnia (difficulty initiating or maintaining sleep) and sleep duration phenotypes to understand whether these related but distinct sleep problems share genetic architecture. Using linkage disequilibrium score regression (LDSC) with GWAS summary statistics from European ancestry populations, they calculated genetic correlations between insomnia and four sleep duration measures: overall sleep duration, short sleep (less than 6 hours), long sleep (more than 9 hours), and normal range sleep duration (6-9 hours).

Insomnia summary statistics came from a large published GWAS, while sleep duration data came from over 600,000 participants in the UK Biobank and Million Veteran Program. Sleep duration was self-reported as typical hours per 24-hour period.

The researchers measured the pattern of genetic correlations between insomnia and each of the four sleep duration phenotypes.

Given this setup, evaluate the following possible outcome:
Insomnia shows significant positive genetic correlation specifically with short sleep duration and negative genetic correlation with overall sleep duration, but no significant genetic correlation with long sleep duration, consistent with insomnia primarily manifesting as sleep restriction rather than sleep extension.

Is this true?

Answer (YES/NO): NO